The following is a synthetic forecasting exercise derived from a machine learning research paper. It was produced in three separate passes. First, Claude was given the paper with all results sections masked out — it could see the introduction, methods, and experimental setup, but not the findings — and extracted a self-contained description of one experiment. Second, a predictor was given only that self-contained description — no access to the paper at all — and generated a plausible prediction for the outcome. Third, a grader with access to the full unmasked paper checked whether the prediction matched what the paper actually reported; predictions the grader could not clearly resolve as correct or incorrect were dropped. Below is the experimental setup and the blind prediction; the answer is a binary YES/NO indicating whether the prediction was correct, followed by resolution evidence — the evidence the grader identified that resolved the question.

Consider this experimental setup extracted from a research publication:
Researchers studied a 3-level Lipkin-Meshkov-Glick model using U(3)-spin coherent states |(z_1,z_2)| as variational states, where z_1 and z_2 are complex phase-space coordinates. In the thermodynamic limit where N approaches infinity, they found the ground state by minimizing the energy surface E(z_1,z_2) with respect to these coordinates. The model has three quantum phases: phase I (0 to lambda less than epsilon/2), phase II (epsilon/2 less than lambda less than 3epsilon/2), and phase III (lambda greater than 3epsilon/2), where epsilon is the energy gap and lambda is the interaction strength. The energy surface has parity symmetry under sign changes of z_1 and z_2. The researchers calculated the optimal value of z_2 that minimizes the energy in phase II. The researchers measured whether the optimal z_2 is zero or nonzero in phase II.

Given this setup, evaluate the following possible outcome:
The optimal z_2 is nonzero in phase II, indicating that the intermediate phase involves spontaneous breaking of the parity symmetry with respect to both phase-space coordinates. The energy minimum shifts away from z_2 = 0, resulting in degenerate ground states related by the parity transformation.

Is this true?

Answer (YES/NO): NO